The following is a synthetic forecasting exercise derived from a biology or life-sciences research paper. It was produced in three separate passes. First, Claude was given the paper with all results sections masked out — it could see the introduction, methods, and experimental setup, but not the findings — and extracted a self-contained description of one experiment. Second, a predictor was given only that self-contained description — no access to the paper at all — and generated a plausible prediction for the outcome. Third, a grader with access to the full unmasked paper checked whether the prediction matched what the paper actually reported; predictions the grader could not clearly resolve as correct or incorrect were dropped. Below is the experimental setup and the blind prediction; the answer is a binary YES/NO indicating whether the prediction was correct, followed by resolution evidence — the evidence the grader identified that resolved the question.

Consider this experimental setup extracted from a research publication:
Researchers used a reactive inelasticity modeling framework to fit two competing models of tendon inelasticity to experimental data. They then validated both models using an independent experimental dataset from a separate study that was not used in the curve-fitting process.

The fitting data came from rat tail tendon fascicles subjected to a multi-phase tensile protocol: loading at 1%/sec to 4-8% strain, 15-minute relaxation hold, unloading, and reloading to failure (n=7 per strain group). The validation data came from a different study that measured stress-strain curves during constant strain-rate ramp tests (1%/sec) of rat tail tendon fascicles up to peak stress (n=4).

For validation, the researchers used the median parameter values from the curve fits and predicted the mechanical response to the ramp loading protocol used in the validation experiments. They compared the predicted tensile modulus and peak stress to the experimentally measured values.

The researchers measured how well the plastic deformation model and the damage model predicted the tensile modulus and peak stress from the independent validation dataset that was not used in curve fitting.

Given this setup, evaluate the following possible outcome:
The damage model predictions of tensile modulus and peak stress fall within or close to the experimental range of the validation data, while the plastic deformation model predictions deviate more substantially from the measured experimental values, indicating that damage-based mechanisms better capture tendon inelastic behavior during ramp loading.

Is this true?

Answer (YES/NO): NO